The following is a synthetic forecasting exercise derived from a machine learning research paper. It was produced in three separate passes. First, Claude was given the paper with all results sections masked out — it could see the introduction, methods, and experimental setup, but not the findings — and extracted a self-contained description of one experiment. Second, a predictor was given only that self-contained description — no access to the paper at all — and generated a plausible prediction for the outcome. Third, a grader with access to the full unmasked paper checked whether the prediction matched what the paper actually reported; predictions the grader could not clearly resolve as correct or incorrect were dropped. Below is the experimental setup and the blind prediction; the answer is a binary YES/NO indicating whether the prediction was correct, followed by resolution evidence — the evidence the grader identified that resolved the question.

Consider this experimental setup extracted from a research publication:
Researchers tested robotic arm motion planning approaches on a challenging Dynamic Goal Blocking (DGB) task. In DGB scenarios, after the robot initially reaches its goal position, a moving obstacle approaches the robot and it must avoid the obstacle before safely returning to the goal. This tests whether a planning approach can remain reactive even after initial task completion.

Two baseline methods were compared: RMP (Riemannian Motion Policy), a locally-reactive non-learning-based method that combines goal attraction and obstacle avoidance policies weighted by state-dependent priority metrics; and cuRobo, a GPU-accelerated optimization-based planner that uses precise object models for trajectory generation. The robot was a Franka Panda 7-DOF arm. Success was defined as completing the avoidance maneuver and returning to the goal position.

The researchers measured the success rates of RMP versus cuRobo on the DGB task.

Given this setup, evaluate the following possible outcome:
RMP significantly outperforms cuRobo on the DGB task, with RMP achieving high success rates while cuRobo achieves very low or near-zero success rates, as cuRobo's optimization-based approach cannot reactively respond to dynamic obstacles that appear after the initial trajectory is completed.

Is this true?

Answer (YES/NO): NO